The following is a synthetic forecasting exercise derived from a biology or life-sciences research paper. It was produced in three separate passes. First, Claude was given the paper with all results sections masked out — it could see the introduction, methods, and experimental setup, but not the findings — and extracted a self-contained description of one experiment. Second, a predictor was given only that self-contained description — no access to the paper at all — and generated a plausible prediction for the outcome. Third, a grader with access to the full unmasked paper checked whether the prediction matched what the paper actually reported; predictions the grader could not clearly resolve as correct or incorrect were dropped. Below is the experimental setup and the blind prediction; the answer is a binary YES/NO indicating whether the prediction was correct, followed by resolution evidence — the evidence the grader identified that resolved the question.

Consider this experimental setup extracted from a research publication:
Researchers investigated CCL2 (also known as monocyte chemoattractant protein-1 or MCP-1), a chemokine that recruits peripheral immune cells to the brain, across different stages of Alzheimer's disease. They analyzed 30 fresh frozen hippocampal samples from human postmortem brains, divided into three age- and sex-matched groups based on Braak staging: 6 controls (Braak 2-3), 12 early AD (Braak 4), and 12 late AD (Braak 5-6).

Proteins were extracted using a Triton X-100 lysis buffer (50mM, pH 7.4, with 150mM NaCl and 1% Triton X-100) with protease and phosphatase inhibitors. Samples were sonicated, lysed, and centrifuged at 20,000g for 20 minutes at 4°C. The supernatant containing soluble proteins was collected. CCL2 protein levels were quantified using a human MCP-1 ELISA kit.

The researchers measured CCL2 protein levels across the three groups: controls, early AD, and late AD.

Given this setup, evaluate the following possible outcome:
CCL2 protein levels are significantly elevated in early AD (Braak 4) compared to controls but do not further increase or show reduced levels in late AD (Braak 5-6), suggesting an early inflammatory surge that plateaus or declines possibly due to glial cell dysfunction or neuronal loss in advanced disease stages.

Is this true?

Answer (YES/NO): YES